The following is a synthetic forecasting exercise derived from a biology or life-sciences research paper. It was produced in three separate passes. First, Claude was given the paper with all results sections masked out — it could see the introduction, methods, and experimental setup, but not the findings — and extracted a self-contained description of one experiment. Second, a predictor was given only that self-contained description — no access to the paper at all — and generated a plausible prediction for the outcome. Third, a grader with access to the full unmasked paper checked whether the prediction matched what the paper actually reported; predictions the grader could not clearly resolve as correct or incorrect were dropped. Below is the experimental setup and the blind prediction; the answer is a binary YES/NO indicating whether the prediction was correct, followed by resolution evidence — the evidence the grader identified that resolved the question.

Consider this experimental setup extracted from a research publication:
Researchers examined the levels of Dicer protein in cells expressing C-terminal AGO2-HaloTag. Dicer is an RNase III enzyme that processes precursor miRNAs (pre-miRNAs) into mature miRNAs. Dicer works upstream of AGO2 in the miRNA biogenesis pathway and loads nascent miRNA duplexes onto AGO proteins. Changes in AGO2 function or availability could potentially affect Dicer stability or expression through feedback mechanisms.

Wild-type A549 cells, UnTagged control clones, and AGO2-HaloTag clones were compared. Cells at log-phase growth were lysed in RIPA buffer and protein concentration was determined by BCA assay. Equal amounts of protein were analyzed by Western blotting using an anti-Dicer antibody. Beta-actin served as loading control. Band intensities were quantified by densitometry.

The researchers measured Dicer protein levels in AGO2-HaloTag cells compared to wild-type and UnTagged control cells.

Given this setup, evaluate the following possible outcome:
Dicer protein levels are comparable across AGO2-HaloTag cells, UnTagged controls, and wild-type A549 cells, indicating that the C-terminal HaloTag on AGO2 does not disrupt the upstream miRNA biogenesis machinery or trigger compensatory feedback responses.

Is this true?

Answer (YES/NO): NO